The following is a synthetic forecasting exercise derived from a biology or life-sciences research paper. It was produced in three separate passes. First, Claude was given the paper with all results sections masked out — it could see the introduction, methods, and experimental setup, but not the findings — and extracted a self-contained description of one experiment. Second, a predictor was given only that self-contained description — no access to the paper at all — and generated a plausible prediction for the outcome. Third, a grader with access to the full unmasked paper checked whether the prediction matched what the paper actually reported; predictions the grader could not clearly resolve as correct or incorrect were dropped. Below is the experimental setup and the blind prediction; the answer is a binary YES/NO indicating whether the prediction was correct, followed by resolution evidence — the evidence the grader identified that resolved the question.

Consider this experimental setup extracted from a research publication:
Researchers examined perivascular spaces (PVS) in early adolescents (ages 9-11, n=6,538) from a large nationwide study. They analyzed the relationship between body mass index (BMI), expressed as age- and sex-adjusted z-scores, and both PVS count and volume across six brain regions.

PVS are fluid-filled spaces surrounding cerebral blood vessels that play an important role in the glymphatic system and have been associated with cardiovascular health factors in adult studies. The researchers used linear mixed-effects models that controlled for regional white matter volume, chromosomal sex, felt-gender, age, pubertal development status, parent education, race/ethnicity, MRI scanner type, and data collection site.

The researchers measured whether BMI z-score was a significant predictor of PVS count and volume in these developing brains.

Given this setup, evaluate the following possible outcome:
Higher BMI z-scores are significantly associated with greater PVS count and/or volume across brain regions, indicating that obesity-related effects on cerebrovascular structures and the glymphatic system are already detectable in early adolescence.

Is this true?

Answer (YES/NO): YES